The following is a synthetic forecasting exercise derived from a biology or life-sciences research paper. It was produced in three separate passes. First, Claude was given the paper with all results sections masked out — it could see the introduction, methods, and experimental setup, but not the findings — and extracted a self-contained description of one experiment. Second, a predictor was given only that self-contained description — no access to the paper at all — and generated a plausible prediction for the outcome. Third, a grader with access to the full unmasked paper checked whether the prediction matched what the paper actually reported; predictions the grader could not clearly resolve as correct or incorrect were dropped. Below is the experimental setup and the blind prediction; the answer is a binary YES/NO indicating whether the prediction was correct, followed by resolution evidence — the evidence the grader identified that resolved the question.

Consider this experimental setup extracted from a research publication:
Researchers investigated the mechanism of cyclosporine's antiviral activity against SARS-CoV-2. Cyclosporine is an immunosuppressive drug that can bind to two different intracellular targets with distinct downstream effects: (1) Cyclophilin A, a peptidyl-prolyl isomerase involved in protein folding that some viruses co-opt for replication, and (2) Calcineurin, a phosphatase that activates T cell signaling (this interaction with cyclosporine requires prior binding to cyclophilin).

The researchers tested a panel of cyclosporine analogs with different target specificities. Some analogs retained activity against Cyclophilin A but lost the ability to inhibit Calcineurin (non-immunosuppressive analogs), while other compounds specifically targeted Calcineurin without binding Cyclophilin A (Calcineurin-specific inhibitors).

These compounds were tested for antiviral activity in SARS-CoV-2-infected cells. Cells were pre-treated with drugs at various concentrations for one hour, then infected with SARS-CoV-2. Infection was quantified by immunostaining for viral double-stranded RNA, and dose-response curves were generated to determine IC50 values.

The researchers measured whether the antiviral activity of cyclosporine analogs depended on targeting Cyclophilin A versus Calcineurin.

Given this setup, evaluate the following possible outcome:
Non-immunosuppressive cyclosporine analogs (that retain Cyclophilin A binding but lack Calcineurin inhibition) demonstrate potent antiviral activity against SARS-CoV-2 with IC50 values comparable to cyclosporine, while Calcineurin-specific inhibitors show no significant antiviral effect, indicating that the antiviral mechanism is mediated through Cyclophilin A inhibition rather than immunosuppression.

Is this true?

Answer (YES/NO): YES